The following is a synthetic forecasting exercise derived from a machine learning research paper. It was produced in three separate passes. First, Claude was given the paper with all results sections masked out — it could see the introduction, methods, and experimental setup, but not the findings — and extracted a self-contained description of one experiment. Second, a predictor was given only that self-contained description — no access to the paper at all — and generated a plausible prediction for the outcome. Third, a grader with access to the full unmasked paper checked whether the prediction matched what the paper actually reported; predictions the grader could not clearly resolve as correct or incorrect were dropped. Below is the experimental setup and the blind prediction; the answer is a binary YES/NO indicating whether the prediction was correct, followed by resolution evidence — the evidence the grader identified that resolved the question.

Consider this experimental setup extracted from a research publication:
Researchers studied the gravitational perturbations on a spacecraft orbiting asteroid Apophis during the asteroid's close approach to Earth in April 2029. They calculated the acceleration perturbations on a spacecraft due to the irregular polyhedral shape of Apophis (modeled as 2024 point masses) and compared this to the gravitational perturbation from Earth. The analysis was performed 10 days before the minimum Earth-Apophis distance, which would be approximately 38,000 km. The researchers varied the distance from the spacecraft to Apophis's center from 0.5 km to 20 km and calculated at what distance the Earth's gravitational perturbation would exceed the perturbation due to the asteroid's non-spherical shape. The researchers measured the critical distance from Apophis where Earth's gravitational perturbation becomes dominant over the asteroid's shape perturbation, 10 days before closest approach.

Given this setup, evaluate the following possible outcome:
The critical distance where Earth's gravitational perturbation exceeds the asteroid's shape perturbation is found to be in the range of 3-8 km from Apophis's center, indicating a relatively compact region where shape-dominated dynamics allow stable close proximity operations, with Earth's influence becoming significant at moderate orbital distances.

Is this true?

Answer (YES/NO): YES